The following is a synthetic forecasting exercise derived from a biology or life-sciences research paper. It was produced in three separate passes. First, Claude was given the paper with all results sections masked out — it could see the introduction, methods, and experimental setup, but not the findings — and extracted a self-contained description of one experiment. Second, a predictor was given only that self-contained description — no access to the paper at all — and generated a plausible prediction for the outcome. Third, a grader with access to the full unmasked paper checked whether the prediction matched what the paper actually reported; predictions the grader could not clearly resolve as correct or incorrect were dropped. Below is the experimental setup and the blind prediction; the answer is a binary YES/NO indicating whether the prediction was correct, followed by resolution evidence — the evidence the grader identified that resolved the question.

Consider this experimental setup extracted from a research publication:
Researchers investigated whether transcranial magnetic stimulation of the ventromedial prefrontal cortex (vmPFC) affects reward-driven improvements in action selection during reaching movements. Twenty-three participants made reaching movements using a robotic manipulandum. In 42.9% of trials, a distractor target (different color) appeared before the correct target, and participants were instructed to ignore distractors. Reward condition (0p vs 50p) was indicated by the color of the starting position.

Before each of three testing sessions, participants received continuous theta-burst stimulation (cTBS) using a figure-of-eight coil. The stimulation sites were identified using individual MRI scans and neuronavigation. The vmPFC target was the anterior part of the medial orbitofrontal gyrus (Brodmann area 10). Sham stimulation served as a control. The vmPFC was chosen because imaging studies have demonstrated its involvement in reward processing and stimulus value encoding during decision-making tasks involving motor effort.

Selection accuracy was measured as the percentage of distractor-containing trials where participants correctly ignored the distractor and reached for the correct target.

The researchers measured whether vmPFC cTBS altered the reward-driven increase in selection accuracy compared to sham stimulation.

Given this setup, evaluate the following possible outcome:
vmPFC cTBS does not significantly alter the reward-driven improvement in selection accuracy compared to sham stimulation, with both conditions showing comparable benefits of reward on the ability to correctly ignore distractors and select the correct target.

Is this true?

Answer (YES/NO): YES